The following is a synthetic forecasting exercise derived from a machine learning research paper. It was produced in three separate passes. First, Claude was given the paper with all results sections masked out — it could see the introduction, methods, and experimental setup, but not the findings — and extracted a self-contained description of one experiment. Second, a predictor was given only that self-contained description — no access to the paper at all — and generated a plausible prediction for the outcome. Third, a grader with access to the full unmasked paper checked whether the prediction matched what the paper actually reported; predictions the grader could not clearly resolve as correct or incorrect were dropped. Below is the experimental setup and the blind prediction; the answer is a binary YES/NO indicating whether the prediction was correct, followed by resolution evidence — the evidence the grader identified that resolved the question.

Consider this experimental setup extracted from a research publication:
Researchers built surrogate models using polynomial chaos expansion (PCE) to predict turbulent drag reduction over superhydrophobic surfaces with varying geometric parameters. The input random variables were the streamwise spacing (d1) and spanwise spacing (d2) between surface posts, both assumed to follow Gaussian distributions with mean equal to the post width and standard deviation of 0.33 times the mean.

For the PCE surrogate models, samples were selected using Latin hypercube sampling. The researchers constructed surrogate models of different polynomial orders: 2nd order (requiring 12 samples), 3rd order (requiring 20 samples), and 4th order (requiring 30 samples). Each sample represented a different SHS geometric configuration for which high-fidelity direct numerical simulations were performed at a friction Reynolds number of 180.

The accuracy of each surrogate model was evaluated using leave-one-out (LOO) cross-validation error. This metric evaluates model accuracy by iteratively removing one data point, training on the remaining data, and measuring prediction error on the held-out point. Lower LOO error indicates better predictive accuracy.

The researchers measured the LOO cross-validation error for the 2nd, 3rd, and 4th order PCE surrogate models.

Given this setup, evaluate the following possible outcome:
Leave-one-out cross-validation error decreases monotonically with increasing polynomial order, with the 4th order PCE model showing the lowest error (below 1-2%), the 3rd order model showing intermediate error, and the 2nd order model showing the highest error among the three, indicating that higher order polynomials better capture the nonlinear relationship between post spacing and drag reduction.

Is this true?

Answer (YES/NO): NO